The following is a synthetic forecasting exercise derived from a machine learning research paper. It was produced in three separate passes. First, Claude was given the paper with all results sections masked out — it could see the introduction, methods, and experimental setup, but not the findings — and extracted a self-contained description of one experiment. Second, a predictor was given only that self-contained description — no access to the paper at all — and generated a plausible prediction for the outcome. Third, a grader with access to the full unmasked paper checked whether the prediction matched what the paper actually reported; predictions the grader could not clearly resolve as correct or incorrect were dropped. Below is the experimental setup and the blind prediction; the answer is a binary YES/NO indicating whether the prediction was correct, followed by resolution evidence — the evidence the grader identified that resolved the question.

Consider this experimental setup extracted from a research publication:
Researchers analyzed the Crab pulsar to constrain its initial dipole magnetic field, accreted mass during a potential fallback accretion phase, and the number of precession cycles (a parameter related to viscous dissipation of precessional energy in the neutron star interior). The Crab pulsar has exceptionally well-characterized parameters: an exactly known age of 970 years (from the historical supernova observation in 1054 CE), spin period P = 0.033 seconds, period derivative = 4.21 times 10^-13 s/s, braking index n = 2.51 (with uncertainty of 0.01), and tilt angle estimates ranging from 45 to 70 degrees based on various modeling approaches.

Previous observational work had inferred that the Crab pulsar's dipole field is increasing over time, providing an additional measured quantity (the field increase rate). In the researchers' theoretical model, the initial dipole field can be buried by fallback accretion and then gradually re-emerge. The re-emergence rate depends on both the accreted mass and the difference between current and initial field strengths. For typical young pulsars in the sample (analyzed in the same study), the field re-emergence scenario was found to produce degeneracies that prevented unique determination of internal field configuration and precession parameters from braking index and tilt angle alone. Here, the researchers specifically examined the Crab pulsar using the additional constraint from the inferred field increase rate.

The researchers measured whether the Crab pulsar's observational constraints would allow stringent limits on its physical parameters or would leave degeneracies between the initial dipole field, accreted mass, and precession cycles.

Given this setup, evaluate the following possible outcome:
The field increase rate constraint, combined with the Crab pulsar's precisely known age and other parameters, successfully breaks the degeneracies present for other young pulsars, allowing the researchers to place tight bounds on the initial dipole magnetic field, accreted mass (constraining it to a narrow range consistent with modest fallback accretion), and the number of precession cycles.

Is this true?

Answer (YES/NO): YES